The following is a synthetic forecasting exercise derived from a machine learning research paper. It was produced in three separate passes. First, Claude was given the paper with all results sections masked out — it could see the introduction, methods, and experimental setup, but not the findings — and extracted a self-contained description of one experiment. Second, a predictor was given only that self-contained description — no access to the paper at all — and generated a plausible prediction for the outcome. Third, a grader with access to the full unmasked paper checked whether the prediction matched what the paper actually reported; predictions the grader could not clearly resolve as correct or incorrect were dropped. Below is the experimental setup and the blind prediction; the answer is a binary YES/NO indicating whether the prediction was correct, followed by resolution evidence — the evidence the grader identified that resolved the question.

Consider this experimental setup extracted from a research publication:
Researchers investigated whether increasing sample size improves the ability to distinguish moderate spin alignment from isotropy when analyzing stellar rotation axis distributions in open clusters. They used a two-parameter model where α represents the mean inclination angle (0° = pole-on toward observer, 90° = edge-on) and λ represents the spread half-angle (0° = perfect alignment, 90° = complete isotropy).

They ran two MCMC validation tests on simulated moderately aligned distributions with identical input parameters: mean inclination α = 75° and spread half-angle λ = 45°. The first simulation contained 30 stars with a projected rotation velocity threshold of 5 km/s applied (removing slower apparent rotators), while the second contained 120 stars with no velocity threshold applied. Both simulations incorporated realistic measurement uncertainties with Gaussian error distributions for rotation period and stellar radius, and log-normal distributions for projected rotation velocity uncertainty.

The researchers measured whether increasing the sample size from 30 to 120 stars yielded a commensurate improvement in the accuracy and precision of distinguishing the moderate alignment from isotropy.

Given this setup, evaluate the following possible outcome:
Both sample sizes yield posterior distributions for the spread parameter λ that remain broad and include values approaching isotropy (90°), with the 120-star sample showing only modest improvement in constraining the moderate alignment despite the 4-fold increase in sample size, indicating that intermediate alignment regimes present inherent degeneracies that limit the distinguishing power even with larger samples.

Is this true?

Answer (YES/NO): YES